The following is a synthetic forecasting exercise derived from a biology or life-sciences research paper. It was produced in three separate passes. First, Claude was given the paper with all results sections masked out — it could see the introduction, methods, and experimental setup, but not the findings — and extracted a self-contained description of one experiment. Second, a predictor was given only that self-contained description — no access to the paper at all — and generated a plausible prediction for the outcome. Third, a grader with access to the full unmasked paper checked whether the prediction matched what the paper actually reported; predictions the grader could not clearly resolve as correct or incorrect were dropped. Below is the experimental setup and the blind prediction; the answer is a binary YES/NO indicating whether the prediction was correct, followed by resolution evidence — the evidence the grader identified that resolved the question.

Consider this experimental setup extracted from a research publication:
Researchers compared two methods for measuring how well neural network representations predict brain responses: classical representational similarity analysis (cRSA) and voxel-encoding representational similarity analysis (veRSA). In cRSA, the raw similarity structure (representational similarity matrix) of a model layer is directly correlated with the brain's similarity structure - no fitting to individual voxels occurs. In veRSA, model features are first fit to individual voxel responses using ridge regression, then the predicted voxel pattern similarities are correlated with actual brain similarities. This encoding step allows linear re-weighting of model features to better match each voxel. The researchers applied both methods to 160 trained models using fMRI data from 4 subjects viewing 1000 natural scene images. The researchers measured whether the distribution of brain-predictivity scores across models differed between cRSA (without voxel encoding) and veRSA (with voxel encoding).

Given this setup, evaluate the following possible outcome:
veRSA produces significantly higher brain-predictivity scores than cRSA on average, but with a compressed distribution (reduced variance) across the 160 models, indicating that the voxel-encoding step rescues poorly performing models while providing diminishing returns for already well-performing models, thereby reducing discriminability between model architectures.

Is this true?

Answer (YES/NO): NO